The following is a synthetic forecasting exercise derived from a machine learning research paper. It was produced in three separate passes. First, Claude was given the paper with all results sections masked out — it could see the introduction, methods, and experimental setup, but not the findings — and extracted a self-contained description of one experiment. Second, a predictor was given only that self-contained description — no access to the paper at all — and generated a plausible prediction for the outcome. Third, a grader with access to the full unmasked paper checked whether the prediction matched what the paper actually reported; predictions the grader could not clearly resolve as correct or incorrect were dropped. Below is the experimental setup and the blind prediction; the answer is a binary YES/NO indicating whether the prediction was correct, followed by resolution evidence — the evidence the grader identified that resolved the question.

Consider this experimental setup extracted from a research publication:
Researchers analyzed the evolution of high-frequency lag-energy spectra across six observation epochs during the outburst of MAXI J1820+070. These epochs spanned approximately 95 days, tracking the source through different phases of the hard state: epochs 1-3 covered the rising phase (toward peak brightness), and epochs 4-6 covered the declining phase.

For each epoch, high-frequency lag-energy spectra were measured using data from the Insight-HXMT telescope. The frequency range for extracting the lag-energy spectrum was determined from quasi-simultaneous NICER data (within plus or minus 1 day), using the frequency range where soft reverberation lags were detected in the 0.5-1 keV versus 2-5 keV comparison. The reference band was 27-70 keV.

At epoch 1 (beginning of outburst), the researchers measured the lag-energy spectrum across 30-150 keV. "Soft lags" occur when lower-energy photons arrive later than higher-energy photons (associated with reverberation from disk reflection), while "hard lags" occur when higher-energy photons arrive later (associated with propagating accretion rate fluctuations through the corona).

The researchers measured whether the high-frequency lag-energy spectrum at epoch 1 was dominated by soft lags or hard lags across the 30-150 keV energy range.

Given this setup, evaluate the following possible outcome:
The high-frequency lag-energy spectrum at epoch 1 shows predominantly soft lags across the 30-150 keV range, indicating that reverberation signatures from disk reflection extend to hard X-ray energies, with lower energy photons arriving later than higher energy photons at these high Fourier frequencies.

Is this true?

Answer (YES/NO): YES